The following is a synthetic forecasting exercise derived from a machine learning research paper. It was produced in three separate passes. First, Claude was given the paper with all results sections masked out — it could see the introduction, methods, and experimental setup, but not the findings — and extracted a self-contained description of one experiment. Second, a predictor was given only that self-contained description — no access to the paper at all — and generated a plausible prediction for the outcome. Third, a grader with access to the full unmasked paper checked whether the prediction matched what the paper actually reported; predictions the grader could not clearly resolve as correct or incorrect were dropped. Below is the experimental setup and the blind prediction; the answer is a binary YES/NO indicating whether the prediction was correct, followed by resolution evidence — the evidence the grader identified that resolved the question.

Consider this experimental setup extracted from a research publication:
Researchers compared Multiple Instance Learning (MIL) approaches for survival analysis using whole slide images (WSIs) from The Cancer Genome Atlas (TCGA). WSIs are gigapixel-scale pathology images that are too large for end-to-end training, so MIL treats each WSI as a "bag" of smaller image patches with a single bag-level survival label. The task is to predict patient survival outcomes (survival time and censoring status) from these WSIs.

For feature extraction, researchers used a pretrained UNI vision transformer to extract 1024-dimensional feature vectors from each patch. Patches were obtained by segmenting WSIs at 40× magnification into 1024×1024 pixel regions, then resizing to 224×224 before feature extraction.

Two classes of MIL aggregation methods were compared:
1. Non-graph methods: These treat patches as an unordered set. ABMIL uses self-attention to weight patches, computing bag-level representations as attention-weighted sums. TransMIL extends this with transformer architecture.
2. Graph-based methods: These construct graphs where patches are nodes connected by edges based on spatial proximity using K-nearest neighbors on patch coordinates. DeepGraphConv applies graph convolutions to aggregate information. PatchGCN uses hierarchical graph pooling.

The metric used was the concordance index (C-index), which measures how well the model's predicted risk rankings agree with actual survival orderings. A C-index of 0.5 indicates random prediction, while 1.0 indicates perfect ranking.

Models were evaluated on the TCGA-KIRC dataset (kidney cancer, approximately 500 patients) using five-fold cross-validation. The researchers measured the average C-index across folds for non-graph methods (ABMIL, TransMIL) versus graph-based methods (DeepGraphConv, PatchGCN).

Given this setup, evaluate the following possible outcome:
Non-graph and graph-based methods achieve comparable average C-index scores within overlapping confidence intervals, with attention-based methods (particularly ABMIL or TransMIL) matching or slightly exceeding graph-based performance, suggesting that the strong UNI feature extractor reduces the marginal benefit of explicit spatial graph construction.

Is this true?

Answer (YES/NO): NO